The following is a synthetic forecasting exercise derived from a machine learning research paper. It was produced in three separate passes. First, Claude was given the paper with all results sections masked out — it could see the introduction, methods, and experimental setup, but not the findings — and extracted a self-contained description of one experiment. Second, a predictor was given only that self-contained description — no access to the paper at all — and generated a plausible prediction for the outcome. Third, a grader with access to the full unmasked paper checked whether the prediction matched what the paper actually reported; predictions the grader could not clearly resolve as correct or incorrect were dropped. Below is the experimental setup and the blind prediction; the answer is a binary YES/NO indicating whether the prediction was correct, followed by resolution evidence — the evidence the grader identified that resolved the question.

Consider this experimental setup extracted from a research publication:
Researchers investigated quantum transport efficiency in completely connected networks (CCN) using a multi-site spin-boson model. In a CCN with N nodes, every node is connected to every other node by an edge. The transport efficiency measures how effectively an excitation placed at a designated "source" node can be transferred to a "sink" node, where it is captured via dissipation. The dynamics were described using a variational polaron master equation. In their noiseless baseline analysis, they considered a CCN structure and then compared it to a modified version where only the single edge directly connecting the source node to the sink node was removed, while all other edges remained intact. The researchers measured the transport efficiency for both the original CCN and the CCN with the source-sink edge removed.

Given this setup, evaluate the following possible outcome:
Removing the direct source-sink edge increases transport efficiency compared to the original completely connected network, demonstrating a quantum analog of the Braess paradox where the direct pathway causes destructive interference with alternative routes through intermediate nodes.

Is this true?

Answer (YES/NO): YES